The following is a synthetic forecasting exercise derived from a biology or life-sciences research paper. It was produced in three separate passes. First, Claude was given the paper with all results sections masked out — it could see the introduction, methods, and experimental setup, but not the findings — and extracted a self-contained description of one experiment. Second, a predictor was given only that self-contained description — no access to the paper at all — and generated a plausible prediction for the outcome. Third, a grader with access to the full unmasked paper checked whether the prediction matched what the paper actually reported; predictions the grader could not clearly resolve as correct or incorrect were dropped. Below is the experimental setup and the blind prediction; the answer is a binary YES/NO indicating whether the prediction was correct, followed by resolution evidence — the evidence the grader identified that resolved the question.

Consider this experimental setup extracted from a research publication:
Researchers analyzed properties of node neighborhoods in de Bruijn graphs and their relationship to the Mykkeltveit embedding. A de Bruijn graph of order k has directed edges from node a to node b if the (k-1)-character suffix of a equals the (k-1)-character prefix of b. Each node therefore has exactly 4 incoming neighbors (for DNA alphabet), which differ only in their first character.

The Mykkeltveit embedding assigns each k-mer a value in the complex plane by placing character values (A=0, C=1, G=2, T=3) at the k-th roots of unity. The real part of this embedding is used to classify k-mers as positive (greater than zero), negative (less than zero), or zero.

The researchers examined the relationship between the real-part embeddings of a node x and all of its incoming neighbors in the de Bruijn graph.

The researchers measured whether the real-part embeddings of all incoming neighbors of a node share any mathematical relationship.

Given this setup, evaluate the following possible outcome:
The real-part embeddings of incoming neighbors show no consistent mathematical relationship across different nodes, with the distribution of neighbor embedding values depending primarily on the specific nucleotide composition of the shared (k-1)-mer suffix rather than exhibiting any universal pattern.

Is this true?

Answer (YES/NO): NO